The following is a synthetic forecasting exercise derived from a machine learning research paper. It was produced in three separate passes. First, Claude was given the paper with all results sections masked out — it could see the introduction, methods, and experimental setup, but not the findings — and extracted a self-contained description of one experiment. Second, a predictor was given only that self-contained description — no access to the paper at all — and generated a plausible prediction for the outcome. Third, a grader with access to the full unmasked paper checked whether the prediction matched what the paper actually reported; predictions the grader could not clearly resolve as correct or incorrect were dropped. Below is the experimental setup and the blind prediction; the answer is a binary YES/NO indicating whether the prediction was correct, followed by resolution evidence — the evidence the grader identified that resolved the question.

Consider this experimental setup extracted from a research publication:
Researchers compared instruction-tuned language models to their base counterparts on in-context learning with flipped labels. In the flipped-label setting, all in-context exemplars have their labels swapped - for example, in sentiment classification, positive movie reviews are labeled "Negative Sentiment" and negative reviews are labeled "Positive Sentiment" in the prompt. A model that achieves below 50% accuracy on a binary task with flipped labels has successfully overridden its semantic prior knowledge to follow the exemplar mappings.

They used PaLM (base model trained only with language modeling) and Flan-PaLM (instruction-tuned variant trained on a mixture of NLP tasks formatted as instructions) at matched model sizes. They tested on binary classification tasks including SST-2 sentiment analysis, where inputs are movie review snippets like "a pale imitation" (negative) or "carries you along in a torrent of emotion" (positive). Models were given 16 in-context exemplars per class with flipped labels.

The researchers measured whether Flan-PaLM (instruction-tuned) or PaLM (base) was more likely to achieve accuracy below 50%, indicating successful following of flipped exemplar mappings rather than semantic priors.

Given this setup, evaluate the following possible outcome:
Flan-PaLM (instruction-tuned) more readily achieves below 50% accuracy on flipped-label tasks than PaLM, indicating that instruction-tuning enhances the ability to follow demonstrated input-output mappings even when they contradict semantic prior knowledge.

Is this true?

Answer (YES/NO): NO